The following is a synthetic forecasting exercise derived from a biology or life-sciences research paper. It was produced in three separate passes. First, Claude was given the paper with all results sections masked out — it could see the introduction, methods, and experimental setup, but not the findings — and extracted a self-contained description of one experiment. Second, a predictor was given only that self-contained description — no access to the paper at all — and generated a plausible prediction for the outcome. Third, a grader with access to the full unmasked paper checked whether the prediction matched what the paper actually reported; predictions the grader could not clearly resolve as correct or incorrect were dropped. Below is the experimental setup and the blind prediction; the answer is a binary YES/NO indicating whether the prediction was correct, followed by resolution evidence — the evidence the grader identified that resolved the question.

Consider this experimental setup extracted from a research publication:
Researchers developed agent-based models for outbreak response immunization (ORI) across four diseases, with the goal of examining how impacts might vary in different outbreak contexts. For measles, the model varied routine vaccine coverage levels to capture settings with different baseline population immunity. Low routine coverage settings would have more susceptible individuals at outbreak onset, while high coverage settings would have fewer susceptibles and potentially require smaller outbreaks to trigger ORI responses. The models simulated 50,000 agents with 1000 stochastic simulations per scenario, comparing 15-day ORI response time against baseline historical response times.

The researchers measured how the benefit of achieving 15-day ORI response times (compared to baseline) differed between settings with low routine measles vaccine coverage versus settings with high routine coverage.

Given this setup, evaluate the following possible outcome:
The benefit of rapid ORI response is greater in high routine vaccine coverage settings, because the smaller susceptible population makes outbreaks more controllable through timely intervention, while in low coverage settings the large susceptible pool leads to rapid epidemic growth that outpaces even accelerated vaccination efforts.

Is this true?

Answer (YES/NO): NO